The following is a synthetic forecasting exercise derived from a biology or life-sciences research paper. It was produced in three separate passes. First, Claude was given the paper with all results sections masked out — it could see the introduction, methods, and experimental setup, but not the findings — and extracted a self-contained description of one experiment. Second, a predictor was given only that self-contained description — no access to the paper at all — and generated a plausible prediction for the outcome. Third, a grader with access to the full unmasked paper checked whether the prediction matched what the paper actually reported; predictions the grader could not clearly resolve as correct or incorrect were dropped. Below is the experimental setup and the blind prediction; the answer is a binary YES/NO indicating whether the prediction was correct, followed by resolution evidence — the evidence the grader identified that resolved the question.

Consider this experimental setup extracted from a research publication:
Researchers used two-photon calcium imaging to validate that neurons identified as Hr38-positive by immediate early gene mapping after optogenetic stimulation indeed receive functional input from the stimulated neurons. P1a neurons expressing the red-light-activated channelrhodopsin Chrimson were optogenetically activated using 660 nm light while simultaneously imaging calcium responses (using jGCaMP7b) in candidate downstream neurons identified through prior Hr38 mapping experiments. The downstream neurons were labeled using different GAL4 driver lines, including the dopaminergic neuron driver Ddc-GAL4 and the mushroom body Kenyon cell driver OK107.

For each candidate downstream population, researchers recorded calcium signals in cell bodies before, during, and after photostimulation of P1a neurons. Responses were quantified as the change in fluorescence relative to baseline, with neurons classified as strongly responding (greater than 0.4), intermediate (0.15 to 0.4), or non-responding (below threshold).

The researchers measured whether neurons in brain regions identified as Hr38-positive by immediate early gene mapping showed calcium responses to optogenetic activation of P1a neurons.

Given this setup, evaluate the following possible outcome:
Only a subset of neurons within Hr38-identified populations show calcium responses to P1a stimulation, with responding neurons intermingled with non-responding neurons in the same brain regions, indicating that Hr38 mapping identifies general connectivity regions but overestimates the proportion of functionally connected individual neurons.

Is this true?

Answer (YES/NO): NO